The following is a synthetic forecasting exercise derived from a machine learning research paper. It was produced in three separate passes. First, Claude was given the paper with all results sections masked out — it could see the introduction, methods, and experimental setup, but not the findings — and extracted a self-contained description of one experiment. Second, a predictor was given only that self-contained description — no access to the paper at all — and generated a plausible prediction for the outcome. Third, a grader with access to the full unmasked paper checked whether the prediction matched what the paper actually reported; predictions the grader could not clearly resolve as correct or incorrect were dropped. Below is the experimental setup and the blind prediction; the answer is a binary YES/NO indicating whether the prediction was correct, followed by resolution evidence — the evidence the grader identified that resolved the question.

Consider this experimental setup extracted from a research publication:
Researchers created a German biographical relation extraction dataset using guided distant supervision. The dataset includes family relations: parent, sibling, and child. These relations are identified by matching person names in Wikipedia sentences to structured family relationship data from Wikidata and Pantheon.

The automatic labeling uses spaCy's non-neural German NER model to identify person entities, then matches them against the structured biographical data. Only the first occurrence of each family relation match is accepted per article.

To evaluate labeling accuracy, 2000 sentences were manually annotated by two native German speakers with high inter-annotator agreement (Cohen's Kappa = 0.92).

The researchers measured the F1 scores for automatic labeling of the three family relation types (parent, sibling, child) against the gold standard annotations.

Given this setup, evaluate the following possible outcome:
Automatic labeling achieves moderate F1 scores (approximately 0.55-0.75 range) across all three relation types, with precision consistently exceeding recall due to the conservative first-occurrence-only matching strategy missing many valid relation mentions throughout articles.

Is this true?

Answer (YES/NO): NO